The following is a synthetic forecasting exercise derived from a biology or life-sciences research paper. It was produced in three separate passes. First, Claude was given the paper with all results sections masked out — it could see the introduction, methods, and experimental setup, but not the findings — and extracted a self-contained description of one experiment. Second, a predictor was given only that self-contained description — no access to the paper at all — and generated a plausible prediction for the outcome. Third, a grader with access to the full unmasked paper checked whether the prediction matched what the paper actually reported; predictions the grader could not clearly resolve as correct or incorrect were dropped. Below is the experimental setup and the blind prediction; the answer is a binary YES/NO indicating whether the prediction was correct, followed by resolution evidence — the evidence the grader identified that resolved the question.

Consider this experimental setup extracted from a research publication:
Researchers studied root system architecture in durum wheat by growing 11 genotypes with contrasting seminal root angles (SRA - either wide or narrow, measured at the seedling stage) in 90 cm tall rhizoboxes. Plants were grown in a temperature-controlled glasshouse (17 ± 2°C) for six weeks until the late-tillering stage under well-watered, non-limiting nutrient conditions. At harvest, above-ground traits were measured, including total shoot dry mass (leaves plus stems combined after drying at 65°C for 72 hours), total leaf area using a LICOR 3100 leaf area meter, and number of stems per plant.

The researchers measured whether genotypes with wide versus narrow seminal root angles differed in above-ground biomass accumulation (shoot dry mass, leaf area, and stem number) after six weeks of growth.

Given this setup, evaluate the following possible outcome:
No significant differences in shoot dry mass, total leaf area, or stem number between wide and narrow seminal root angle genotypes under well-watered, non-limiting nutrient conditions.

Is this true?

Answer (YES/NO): YES